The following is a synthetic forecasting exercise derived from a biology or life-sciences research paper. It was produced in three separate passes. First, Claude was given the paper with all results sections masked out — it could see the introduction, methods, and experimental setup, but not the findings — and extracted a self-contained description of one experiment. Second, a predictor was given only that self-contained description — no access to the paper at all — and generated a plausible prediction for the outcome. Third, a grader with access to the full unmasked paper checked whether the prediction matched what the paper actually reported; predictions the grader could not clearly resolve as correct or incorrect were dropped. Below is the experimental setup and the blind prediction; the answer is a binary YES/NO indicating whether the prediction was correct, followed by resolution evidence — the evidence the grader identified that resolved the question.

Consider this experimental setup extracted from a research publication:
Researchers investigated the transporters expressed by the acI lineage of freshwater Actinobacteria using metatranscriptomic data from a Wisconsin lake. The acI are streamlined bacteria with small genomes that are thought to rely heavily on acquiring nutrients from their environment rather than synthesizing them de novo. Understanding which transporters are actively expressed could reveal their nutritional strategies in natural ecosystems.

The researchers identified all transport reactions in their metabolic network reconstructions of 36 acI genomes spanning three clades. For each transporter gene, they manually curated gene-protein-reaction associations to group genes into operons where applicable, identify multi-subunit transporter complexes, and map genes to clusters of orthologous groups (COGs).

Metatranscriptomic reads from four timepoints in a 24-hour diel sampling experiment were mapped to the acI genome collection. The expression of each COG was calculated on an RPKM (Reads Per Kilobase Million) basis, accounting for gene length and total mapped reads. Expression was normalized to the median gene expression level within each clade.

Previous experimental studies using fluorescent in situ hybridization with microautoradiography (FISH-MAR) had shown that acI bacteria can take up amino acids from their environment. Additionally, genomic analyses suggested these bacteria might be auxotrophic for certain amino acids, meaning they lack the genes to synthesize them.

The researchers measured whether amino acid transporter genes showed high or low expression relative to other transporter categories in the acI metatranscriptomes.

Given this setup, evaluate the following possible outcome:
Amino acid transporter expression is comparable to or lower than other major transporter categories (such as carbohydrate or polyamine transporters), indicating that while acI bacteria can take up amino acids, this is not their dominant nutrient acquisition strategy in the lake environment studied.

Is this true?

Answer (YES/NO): NO